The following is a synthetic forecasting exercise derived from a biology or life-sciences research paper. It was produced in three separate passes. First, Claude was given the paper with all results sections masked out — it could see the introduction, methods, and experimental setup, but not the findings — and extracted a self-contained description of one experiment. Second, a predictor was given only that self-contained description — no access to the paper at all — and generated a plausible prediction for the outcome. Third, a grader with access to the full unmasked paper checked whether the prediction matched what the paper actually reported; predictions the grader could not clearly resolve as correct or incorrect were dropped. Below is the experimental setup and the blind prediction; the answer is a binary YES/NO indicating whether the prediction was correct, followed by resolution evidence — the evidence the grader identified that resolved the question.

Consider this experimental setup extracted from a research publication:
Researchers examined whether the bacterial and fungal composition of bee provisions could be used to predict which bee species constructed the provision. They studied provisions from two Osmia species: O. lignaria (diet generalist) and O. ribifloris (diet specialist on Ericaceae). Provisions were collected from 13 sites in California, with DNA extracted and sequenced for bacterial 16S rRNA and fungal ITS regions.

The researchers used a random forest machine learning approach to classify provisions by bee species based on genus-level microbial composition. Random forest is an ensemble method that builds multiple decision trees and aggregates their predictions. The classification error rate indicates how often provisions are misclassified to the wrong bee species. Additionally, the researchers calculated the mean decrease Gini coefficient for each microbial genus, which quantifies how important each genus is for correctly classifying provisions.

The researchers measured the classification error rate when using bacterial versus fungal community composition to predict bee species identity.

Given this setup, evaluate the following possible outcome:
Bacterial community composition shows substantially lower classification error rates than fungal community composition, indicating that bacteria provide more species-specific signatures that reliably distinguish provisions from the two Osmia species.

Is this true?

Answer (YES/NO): NO